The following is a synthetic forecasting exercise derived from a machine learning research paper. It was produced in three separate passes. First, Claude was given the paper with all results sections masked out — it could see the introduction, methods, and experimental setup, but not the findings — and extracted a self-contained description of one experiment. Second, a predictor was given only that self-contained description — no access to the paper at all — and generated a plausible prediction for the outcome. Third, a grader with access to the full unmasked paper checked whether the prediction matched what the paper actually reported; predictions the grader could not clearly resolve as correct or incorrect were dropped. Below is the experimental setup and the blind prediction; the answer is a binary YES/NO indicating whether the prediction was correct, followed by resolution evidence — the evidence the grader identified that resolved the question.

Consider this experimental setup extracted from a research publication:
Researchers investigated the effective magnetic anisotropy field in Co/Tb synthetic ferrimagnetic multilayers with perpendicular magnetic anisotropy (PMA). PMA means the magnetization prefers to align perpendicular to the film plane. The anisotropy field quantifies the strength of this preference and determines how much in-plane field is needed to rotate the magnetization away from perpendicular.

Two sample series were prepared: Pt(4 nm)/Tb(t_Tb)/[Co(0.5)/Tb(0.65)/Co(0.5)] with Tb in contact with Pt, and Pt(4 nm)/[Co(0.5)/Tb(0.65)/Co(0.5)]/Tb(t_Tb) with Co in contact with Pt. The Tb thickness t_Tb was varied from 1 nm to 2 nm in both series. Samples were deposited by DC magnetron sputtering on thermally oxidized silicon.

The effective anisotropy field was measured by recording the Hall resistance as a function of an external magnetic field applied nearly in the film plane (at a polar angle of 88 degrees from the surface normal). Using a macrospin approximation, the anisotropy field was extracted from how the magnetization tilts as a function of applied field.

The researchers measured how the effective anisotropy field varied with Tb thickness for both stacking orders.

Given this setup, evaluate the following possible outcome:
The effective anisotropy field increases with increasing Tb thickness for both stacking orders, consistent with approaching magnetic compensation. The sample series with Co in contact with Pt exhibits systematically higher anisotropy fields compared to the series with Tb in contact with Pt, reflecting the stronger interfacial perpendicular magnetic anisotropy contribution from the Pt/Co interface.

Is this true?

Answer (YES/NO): NO